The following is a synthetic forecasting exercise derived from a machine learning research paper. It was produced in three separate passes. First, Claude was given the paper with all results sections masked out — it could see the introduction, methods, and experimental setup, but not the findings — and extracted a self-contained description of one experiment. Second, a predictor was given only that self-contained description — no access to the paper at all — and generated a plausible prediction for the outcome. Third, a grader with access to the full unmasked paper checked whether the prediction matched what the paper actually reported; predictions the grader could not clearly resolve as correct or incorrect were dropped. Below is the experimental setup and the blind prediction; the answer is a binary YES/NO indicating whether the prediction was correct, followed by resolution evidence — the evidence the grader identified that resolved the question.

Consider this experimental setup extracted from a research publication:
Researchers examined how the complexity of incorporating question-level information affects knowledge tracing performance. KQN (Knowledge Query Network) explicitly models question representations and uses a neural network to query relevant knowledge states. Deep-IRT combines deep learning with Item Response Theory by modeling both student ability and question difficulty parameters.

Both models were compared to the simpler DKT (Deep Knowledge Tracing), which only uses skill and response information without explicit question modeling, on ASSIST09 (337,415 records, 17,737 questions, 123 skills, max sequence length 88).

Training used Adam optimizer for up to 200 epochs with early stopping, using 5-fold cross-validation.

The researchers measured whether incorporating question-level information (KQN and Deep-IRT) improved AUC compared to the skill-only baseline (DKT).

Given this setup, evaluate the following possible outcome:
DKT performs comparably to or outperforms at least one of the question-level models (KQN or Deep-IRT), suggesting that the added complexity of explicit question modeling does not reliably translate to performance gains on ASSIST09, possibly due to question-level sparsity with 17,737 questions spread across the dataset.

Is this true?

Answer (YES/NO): YES